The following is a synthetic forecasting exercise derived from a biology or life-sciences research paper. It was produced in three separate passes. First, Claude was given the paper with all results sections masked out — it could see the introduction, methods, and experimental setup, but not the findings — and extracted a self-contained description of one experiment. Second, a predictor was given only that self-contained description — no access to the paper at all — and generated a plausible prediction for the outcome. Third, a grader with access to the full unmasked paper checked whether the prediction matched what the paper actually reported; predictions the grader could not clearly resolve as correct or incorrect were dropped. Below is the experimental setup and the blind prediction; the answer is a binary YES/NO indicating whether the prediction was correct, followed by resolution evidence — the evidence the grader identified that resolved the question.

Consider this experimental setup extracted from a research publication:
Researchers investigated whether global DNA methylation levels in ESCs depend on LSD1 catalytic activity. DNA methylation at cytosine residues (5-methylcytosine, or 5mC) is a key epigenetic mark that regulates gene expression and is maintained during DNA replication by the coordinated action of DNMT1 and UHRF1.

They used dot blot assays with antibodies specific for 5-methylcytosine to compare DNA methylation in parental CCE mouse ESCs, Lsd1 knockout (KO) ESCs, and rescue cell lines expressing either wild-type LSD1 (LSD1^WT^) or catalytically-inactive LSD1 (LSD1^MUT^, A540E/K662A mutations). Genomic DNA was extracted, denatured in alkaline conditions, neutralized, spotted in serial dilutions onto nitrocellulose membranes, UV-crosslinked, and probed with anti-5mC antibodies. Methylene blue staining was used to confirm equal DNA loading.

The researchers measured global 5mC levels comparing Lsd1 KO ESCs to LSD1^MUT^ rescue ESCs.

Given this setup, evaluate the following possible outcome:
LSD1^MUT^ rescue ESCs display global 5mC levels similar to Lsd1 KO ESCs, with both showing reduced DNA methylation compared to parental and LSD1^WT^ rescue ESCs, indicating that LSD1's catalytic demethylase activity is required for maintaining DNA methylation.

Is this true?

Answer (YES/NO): NO